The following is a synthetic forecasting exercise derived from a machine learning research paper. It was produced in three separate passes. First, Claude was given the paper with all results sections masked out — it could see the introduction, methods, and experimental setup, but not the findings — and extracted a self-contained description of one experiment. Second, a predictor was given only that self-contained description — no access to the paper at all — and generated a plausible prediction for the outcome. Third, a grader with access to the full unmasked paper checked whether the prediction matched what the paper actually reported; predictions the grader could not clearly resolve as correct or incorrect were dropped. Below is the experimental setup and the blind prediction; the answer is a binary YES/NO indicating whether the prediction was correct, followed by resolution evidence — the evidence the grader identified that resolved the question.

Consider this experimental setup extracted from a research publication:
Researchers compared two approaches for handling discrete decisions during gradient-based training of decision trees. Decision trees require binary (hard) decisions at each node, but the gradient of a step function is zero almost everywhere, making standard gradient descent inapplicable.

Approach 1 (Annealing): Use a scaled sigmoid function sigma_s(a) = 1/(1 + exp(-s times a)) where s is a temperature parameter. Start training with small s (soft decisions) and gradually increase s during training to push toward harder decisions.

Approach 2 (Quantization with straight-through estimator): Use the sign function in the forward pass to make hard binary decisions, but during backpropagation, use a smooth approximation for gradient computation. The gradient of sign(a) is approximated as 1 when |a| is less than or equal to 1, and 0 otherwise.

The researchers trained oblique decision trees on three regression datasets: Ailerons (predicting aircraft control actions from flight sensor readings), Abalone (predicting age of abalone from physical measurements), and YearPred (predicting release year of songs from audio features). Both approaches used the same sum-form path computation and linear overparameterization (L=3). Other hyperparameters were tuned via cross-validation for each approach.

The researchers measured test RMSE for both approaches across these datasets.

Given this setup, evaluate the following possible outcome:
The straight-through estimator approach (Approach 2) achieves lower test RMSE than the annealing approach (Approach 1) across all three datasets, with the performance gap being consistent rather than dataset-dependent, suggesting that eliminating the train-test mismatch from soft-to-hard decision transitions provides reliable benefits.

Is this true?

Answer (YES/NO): NO